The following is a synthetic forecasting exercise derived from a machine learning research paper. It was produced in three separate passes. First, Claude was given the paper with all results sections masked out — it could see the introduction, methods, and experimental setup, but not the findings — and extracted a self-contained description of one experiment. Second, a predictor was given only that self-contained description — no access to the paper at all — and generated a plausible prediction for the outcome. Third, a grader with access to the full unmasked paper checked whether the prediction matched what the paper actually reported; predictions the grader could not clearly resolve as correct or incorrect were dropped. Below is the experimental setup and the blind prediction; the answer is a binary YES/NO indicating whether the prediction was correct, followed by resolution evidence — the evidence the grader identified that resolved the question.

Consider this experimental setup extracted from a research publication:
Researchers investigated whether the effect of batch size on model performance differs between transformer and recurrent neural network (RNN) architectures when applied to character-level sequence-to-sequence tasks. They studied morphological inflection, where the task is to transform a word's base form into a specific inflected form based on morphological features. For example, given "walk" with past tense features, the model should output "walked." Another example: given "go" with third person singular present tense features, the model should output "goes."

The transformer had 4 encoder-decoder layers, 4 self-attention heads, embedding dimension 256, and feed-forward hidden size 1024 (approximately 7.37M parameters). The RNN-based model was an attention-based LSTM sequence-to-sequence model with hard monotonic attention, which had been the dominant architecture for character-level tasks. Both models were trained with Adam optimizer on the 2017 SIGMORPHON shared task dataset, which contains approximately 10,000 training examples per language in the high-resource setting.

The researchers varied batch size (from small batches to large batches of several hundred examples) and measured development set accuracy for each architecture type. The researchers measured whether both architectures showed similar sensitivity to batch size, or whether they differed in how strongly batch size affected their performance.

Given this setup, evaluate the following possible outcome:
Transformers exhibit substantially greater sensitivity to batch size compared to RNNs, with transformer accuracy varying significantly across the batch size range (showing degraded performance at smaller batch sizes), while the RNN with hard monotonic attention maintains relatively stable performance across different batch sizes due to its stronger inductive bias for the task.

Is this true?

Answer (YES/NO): YES